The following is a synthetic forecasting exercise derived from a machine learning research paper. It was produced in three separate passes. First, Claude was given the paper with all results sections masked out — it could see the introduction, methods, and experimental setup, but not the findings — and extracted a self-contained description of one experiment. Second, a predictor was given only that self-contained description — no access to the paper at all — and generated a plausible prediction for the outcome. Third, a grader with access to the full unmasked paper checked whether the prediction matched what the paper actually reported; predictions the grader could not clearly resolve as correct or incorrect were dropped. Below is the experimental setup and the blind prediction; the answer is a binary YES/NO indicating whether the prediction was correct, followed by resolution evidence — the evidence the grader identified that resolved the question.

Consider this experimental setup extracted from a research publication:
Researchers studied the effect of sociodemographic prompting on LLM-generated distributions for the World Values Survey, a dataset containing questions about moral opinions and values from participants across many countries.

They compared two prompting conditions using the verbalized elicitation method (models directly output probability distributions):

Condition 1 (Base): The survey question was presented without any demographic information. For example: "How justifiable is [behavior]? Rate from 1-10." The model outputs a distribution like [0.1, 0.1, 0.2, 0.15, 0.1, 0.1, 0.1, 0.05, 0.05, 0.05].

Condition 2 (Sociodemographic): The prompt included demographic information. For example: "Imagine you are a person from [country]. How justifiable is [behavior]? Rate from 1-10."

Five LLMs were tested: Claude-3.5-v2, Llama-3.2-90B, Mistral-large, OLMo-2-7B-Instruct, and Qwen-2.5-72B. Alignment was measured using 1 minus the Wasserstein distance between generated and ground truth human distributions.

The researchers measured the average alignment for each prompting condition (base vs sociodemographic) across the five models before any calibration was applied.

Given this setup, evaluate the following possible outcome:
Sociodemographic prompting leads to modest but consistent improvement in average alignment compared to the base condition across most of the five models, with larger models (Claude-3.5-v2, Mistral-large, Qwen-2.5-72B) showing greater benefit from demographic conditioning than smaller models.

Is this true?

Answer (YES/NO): NO